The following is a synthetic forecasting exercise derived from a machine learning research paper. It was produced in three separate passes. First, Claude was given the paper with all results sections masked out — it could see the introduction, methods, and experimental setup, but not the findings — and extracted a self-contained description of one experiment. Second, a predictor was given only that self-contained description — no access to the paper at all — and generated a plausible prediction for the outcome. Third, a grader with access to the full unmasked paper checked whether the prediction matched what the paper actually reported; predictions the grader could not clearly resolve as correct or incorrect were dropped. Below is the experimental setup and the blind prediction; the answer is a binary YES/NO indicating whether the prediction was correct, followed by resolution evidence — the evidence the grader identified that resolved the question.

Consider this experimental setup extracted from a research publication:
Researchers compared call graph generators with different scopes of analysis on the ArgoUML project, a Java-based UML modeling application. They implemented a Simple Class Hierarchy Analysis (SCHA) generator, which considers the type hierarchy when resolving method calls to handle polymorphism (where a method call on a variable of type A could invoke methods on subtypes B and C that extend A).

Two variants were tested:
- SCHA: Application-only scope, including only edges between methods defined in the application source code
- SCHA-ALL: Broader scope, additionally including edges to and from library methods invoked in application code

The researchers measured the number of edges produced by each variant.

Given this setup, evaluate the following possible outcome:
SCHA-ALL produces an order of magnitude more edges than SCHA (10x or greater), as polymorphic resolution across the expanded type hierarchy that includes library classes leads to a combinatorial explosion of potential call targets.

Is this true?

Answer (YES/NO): YES